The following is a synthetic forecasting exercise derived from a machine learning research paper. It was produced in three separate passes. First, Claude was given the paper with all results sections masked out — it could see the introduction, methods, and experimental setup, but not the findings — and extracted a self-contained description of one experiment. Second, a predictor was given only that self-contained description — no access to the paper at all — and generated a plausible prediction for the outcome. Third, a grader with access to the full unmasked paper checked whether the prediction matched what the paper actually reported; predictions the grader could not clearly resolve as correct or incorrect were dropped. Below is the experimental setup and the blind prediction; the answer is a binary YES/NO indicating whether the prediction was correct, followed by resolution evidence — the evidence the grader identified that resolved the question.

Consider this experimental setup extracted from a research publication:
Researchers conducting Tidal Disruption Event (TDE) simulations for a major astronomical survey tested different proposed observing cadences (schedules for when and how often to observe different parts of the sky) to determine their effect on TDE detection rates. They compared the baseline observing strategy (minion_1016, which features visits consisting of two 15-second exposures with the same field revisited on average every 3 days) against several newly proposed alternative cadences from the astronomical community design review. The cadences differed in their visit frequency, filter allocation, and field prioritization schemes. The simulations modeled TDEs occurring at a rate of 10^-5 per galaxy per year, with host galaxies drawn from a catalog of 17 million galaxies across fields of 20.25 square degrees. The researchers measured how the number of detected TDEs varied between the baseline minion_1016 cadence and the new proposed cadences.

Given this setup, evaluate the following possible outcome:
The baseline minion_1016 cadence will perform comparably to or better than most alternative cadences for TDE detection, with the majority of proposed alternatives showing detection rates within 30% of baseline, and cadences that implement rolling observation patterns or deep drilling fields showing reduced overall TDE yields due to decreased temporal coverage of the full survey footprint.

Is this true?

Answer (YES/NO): NO